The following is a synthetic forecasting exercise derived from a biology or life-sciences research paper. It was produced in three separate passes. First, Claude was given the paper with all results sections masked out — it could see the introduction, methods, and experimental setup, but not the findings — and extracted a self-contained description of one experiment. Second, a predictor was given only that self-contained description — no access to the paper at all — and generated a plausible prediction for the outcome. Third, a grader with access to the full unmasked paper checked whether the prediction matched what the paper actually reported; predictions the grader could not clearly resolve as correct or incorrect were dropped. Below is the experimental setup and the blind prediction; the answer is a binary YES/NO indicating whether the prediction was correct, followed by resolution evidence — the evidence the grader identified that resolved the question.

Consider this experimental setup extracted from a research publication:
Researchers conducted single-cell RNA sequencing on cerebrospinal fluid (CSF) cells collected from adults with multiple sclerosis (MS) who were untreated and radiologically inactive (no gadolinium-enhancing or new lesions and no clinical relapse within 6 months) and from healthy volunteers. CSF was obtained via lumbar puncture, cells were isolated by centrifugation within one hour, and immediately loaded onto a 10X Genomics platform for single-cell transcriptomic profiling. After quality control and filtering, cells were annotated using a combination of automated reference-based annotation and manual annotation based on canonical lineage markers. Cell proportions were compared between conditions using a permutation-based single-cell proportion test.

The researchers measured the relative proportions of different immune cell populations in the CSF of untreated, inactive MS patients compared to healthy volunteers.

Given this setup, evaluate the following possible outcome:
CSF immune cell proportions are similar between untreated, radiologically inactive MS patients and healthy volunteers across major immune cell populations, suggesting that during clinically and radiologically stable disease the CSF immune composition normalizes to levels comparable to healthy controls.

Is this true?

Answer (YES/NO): NO